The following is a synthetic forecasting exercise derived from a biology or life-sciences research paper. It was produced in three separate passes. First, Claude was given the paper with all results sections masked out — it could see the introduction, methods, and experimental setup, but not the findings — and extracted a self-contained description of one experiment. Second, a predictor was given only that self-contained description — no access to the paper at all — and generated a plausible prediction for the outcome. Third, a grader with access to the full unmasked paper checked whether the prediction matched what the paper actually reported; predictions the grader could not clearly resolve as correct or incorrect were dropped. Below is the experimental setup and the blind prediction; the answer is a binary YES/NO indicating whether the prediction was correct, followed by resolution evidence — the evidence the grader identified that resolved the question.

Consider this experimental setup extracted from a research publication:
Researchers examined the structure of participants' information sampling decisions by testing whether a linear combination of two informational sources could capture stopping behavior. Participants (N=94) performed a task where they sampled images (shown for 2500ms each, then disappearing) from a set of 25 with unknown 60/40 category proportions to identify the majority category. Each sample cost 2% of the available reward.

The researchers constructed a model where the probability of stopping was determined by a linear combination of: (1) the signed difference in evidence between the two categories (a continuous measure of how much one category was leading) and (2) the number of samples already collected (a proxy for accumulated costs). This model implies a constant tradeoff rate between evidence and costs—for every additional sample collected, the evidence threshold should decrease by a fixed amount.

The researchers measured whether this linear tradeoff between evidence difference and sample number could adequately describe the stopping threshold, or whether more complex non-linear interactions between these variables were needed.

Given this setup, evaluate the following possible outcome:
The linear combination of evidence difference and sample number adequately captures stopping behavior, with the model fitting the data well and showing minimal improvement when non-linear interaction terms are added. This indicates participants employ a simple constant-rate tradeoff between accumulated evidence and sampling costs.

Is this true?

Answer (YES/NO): YES